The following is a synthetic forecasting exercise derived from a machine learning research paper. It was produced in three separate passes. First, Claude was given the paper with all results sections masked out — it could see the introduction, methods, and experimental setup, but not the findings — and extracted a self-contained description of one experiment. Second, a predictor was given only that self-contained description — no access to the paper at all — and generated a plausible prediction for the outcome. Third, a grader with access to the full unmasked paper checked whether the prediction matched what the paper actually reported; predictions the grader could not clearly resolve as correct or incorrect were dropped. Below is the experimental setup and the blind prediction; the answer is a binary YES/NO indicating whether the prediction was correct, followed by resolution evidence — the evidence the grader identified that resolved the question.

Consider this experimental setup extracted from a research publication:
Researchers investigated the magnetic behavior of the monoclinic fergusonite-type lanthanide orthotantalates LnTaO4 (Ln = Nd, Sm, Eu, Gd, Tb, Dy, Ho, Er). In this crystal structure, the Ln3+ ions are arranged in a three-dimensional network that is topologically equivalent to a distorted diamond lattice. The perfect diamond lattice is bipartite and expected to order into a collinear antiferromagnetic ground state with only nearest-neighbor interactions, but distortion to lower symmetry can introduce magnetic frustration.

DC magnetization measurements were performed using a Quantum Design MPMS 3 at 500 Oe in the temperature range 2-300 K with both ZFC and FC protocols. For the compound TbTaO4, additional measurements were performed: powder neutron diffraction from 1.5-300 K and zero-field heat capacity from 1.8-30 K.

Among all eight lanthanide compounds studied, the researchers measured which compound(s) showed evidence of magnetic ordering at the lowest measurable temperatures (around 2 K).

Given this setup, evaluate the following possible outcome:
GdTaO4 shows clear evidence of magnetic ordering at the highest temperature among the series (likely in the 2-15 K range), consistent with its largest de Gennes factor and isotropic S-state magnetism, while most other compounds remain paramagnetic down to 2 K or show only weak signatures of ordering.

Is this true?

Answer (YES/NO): NO